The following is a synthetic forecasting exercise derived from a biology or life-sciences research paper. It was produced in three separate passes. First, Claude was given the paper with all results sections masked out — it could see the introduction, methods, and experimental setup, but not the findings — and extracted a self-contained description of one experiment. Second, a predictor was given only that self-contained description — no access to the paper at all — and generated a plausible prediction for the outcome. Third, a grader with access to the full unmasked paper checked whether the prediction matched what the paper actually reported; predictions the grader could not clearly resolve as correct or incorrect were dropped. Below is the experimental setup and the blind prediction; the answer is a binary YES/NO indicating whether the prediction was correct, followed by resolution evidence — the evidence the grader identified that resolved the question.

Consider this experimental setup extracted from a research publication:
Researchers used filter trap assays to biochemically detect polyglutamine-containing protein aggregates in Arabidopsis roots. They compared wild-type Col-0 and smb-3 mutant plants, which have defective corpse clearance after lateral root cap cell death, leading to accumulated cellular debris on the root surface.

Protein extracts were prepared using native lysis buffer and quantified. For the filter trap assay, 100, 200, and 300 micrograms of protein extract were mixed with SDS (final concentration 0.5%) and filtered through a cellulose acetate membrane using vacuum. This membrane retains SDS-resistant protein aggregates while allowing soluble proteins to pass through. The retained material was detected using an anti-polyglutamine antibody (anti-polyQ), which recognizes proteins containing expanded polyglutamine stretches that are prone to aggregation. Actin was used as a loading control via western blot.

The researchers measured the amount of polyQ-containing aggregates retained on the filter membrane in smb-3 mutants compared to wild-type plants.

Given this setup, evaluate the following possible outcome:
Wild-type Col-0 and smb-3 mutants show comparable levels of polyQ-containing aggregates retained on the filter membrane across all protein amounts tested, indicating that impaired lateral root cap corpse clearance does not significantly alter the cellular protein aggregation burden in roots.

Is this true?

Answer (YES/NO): NO